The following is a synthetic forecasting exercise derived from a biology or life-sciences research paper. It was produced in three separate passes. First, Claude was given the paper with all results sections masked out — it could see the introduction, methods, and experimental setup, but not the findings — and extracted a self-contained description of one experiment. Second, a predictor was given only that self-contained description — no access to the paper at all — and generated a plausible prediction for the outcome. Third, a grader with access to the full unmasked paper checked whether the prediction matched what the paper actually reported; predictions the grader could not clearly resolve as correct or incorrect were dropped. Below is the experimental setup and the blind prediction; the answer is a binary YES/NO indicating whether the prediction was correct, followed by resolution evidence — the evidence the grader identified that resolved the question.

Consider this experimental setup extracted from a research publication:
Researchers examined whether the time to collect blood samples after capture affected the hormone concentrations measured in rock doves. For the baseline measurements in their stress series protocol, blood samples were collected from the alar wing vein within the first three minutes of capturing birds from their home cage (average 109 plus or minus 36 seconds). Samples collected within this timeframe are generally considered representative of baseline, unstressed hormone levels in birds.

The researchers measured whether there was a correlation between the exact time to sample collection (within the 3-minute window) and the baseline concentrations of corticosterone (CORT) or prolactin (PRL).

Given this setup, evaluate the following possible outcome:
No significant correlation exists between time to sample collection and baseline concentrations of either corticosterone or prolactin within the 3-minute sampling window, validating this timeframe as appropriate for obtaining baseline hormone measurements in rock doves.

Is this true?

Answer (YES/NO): YES